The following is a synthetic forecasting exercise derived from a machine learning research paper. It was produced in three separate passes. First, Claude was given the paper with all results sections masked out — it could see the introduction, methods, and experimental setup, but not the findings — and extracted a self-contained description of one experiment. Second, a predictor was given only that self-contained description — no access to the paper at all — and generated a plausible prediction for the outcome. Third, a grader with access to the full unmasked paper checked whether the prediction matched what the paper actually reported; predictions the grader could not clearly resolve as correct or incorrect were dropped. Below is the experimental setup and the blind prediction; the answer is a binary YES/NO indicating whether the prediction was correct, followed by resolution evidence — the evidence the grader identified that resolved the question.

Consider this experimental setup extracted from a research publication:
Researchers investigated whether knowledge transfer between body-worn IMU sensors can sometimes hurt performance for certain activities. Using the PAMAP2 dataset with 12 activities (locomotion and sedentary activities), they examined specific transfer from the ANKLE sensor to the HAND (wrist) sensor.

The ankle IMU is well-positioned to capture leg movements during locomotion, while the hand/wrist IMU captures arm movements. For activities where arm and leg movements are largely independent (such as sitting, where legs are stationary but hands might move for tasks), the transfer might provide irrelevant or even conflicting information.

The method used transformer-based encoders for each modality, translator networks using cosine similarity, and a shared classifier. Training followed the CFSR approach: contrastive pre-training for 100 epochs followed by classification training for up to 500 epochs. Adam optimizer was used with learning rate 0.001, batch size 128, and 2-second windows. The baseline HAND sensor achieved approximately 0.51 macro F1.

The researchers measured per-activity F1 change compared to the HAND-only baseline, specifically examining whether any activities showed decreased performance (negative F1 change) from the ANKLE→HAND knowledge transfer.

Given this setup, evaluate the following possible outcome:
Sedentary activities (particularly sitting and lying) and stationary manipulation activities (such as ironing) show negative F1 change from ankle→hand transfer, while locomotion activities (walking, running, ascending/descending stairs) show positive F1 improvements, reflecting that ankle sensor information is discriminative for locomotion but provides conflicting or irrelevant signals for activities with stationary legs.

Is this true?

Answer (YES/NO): NO